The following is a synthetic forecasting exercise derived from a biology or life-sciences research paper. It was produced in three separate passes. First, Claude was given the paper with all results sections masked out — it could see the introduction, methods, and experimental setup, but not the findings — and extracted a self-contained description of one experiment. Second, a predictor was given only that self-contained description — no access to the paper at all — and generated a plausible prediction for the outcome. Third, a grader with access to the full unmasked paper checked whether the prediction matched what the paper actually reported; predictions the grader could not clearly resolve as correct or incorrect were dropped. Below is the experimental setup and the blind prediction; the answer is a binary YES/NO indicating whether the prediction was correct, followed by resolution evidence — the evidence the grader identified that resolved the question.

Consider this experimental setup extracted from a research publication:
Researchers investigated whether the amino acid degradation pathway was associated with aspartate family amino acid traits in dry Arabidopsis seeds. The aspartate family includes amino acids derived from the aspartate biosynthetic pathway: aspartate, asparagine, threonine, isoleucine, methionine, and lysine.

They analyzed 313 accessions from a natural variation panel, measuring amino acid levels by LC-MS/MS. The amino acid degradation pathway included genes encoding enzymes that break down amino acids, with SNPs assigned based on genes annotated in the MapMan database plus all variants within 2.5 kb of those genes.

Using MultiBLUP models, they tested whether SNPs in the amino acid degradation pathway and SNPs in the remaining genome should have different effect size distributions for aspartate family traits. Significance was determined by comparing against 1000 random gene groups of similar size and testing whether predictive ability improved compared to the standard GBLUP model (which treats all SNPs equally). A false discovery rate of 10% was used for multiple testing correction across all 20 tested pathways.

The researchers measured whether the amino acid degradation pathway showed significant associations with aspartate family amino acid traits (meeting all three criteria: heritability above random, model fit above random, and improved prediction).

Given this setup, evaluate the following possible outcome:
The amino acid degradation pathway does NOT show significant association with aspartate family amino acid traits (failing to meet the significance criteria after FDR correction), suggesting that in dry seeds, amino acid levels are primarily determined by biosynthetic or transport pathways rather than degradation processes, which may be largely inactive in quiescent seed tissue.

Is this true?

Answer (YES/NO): NO